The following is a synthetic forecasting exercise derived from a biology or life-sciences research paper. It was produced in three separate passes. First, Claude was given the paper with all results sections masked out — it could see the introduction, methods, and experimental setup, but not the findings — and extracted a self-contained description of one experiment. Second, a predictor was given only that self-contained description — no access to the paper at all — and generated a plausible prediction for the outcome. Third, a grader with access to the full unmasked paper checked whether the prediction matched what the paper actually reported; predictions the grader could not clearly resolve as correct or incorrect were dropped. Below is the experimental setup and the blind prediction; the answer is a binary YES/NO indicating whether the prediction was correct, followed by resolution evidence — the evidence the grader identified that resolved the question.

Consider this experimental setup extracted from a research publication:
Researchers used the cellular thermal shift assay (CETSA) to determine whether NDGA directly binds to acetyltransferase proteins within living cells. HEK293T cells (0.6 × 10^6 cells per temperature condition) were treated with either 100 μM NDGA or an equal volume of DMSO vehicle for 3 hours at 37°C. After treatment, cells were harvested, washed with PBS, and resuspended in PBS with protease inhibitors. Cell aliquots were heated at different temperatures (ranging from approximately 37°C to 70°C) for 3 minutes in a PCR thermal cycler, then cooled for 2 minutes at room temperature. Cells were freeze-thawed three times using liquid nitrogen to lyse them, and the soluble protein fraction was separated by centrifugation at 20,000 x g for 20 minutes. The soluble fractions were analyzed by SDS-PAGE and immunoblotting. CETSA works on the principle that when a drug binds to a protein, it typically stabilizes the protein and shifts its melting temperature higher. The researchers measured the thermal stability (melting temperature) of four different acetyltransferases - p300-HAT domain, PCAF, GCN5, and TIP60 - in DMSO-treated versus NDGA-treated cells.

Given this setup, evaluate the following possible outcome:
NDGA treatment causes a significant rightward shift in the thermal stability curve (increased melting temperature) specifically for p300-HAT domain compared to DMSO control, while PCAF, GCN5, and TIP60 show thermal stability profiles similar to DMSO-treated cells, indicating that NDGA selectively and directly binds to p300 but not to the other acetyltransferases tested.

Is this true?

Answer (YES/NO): YES